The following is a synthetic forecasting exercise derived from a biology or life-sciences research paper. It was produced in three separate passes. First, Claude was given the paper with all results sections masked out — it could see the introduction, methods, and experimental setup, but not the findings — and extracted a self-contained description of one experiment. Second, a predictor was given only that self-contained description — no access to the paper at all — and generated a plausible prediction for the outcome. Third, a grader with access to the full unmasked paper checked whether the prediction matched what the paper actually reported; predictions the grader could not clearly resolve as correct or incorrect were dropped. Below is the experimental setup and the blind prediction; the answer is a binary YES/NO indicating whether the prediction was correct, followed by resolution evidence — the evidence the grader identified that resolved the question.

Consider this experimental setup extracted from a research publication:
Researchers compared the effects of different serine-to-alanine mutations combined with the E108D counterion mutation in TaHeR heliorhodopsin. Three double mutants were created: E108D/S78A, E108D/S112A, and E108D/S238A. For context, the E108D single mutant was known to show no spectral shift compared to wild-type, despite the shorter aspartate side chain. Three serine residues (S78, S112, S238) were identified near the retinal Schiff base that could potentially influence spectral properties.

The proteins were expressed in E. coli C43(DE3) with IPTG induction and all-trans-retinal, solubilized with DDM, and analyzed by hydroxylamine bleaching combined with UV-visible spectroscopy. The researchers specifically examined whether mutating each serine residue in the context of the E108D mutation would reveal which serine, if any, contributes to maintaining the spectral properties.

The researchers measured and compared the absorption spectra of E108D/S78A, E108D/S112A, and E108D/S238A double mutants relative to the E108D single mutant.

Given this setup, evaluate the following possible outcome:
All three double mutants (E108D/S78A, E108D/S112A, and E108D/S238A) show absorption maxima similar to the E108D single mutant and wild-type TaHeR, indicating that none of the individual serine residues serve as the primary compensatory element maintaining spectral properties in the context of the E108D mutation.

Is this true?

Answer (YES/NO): NO